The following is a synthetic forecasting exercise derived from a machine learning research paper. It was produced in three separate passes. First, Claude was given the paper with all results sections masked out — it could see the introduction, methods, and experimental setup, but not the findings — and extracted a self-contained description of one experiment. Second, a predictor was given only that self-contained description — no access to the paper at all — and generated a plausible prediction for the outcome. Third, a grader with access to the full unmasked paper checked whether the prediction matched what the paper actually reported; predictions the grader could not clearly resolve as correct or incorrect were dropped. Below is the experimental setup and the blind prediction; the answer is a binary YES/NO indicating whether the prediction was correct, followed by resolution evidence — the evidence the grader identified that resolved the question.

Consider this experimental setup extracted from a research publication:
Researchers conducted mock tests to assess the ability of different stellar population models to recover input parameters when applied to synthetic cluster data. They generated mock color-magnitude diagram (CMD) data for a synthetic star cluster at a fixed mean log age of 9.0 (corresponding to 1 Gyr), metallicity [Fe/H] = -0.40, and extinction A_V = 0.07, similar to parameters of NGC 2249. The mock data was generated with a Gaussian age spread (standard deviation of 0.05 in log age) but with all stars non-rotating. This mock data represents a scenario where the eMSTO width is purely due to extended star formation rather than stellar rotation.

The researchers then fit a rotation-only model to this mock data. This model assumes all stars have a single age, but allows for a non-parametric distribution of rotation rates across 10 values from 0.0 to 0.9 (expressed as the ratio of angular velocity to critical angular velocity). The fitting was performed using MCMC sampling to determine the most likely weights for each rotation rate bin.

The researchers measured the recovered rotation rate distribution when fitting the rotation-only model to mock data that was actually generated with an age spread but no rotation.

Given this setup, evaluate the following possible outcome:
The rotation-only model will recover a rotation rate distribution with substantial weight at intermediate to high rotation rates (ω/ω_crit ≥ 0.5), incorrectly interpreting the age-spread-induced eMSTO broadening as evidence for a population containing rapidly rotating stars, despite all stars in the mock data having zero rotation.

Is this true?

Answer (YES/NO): NO